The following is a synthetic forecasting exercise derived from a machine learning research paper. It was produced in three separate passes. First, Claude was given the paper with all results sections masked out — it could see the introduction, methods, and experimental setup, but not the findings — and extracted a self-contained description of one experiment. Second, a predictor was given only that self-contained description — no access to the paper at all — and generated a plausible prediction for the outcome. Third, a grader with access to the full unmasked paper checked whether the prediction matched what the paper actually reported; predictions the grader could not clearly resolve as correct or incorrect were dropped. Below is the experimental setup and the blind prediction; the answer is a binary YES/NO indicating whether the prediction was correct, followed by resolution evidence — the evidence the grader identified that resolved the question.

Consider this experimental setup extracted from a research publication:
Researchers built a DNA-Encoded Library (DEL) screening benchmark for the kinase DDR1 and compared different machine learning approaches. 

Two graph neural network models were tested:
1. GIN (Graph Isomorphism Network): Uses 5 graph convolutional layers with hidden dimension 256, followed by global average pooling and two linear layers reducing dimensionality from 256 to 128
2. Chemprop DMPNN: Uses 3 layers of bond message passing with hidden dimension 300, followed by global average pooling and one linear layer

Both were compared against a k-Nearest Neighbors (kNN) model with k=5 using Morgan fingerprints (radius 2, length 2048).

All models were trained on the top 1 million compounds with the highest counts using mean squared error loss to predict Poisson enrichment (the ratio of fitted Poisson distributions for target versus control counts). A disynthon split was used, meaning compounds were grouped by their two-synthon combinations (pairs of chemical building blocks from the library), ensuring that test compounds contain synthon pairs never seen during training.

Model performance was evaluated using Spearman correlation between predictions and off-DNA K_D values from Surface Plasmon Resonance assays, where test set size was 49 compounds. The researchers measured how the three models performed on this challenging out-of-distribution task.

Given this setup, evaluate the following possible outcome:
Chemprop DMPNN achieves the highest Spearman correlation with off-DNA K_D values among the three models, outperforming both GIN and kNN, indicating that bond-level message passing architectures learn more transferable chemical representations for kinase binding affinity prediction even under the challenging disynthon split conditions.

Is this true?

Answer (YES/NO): NO